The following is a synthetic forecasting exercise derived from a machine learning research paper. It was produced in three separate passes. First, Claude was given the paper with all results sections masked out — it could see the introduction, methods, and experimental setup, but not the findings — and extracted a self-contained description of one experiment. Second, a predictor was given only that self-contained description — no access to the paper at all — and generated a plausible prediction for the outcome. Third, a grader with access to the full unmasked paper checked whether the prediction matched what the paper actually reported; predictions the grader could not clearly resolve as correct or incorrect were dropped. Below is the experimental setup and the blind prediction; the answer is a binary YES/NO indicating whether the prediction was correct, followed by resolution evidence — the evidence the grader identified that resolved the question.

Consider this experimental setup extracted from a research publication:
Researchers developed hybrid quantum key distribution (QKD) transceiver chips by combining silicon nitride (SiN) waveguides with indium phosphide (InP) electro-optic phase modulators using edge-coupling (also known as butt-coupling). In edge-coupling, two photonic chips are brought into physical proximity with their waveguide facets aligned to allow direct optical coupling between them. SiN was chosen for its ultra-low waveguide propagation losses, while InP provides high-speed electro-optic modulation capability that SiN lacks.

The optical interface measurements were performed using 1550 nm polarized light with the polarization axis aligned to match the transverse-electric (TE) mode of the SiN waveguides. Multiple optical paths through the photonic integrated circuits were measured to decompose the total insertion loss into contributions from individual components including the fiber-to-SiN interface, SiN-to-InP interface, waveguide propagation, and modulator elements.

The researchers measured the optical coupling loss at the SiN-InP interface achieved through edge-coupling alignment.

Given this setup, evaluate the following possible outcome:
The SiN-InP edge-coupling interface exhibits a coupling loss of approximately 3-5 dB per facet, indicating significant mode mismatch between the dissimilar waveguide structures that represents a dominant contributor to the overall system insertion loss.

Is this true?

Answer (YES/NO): NO